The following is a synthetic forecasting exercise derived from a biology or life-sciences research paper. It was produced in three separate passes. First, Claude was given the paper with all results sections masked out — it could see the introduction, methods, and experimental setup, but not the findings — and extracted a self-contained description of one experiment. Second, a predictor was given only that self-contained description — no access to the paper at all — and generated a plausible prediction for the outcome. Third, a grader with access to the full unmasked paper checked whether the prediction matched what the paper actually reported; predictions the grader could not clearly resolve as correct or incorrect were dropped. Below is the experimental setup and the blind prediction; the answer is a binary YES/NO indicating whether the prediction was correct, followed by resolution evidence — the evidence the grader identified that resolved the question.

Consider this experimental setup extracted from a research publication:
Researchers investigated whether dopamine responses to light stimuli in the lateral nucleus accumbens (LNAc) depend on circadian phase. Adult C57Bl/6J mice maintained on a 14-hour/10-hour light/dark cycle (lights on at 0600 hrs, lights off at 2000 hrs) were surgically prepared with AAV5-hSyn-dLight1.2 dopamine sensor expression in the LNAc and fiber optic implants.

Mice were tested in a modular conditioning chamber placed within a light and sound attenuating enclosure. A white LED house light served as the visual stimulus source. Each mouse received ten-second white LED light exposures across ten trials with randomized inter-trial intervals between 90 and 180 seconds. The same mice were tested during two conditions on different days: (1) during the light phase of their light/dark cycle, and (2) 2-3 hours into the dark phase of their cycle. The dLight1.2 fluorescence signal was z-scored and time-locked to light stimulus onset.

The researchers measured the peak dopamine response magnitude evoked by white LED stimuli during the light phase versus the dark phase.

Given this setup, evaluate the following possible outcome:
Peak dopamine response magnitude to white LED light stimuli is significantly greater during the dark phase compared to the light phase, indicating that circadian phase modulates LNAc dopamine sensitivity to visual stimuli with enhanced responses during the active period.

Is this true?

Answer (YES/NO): NO